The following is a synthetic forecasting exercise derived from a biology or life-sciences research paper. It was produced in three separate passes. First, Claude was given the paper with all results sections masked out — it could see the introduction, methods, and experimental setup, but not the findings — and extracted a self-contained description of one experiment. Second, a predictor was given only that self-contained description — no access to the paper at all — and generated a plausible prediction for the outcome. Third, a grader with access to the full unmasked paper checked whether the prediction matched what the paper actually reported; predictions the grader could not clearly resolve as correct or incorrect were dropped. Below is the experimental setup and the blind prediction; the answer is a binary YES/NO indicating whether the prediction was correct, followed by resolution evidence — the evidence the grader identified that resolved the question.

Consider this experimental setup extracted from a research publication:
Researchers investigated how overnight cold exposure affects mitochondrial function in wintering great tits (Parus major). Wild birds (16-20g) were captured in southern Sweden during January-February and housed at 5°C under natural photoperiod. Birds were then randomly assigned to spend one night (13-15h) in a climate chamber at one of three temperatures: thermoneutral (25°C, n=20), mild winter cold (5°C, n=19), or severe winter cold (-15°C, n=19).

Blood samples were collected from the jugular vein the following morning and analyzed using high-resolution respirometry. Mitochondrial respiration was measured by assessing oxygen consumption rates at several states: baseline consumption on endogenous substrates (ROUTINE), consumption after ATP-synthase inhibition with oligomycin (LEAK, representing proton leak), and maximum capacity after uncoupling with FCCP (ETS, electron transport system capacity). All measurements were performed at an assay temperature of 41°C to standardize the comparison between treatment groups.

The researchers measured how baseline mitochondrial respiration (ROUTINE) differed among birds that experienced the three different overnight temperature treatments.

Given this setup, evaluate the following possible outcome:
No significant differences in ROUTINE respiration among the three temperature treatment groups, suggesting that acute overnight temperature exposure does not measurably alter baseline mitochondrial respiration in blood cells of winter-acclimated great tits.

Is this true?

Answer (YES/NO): YES